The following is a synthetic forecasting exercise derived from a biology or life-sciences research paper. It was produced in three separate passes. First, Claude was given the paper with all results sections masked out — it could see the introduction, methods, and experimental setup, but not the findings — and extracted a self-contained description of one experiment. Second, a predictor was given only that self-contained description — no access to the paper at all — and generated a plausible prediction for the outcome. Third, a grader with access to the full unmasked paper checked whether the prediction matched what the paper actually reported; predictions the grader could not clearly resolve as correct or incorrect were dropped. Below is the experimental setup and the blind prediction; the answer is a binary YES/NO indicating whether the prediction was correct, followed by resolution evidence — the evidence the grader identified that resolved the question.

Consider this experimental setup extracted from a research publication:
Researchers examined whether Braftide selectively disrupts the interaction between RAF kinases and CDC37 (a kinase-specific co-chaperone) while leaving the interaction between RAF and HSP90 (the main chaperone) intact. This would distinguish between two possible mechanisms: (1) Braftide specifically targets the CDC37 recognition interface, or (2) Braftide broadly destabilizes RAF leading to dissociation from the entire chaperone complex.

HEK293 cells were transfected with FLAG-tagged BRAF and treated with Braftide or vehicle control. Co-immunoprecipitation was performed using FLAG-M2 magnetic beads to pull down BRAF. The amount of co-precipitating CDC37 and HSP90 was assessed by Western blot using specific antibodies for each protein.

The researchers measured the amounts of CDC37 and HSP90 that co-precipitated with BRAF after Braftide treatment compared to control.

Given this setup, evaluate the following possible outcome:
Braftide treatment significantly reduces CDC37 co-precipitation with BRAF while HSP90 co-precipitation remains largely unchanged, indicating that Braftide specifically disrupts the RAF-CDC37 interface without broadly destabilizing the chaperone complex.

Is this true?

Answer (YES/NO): NO